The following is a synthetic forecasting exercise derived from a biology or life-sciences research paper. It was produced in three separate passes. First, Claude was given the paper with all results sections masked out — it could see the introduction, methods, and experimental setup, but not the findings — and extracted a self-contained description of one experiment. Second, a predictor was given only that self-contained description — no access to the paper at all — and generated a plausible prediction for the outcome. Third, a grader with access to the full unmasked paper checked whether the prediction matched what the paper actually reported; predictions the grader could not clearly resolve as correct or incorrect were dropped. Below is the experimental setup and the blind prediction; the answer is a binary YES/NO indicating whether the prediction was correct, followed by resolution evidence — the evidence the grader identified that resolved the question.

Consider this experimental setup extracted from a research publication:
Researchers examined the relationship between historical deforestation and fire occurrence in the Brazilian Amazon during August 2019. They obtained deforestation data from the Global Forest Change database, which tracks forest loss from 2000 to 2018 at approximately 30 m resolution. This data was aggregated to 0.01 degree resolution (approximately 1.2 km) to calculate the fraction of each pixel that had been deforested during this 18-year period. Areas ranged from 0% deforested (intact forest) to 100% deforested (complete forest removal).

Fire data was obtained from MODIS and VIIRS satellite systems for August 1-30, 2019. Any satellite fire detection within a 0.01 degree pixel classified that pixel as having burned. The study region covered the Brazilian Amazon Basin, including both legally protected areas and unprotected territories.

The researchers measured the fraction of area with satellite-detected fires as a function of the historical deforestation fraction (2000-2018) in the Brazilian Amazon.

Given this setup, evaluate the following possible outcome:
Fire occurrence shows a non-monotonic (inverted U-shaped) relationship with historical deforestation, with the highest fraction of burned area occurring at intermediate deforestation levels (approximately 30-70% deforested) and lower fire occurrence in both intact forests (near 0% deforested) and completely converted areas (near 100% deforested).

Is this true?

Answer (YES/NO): NO